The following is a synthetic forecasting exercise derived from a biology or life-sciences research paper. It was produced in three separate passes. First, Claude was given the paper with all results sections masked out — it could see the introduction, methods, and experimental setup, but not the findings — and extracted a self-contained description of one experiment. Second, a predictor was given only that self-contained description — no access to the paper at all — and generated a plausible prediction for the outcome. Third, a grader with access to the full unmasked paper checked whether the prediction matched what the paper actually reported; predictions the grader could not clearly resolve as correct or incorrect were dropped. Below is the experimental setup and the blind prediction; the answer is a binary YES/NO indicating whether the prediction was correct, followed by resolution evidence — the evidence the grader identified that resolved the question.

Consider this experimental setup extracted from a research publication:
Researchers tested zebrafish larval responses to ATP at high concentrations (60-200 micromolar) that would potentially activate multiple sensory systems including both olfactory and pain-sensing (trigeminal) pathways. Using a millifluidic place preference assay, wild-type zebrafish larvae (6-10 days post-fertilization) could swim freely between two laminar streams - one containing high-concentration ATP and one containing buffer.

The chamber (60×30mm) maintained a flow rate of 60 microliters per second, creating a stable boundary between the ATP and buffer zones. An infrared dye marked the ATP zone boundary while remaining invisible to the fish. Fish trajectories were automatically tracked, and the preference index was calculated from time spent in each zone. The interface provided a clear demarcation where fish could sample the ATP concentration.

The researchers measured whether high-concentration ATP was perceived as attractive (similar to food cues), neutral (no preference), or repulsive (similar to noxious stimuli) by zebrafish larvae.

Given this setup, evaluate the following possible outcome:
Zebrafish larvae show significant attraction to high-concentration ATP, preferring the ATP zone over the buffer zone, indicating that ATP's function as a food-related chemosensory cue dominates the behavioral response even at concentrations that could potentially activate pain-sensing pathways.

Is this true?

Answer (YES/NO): NO